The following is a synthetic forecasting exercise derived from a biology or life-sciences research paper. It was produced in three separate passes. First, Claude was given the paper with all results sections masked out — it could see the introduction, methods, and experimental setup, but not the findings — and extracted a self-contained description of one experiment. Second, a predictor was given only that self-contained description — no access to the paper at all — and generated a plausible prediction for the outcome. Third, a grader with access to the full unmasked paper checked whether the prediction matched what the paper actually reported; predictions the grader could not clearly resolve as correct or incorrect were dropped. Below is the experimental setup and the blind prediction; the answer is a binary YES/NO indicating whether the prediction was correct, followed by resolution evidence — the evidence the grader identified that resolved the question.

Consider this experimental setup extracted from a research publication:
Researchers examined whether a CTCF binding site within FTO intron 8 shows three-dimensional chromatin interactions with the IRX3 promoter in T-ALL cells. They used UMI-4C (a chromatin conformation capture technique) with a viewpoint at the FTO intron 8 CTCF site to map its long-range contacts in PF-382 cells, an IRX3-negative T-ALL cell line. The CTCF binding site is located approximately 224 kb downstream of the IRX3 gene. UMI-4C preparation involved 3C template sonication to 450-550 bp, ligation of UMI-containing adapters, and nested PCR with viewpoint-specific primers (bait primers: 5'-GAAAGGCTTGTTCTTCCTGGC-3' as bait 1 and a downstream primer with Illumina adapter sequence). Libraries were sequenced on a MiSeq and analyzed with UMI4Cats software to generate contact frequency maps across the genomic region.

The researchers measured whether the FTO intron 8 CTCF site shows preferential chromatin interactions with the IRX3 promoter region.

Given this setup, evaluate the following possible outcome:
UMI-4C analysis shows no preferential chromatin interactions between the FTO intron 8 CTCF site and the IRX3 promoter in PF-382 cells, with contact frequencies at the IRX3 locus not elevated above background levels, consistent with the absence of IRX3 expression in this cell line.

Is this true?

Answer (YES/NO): NO